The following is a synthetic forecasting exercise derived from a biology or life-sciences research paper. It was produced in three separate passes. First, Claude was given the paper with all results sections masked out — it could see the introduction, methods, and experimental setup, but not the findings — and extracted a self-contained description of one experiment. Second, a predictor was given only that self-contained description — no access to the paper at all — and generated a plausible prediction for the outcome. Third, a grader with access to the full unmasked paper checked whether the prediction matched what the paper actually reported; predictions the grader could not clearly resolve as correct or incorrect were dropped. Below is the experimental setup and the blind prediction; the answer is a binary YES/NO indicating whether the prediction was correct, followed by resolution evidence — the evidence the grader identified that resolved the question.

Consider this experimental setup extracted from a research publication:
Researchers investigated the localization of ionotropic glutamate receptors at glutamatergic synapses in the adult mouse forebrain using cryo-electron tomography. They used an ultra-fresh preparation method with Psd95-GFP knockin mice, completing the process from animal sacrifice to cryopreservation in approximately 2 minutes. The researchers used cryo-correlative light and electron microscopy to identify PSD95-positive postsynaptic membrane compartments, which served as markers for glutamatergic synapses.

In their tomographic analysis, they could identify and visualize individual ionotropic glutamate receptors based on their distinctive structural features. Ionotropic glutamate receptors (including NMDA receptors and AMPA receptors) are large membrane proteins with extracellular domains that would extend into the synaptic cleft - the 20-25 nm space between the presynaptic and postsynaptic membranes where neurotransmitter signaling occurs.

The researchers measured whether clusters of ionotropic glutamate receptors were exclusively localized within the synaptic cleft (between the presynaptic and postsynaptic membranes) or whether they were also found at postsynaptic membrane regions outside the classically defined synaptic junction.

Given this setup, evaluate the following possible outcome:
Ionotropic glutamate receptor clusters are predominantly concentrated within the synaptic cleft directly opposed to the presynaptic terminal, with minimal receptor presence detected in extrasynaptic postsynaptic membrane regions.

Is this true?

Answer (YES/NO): NO